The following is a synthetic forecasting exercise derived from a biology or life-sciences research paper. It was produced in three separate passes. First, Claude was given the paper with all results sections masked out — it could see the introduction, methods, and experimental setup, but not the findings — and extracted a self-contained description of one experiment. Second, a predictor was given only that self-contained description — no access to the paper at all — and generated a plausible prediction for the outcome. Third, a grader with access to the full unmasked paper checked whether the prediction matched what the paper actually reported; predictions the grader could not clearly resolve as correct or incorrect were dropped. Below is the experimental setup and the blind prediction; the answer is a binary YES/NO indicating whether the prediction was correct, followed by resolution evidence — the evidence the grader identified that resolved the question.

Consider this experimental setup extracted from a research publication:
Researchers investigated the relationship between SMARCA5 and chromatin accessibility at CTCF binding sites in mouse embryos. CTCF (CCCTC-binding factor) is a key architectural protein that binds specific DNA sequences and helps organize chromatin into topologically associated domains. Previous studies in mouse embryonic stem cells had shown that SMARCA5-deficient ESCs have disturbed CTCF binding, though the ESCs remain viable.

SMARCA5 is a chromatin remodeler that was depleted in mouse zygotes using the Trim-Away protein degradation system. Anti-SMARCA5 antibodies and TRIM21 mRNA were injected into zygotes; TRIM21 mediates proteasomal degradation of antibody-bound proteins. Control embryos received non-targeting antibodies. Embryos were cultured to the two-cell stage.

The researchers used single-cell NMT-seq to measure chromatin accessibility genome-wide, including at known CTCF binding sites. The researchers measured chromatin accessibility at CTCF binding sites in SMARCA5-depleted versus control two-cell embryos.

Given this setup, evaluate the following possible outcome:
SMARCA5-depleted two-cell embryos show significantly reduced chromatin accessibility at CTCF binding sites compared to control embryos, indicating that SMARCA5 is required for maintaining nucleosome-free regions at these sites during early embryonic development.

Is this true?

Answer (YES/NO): NO